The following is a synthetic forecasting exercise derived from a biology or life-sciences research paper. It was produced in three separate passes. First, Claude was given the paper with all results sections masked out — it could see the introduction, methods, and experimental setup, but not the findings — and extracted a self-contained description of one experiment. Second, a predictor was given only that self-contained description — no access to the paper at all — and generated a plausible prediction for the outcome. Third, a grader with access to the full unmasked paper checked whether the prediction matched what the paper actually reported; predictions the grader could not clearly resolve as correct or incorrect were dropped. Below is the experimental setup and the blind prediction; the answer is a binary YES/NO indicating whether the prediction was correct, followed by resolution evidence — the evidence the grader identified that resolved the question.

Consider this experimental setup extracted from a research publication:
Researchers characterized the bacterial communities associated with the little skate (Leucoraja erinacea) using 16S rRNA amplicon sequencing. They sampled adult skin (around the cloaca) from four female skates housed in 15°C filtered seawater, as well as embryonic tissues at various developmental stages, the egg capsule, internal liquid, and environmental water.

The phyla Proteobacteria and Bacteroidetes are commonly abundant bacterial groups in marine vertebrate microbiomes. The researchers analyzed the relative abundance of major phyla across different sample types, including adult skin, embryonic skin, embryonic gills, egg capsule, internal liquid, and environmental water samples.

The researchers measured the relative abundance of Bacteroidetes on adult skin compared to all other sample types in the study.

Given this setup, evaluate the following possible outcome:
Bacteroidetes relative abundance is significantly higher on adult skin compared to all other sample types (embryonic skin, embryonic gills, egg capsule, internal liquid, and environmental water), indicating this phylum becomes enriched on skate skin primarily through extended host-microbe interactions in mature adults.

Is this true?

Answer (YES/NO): YES